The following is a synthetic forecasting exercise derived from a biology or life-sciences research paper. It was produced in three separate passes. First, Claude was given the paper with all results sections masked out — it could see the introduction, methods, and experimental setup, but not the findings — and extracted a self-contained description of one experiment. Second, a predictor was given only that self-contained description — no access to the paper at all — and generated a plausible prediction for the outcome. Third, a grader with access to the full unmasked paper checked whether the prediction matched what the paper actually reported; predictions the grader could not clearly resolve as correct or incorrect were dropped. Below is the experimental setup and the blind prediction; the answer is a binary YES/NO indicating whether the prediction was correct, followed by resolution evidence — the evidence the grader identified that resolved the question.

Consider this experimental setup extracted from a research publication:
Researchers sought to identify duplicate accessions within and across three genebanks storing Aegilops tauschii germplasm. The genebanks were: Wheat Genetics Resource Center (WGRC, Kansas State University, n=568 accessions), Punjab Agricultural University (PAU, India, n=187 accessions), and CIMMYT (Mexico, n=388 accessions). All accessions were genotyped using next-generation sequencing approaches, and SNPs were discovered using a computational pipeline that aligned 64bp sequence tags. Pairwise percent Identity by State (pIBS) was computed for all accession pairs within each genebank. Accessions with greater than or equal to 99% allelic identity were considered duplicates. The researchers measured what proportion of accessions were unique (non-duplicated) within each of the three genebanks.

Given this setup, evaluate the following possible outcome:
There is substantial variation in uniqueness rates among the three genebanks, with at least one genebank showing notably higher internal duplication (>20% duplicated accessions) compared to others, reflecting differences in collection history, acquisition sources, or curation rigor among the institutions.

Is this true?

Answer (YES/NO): YES